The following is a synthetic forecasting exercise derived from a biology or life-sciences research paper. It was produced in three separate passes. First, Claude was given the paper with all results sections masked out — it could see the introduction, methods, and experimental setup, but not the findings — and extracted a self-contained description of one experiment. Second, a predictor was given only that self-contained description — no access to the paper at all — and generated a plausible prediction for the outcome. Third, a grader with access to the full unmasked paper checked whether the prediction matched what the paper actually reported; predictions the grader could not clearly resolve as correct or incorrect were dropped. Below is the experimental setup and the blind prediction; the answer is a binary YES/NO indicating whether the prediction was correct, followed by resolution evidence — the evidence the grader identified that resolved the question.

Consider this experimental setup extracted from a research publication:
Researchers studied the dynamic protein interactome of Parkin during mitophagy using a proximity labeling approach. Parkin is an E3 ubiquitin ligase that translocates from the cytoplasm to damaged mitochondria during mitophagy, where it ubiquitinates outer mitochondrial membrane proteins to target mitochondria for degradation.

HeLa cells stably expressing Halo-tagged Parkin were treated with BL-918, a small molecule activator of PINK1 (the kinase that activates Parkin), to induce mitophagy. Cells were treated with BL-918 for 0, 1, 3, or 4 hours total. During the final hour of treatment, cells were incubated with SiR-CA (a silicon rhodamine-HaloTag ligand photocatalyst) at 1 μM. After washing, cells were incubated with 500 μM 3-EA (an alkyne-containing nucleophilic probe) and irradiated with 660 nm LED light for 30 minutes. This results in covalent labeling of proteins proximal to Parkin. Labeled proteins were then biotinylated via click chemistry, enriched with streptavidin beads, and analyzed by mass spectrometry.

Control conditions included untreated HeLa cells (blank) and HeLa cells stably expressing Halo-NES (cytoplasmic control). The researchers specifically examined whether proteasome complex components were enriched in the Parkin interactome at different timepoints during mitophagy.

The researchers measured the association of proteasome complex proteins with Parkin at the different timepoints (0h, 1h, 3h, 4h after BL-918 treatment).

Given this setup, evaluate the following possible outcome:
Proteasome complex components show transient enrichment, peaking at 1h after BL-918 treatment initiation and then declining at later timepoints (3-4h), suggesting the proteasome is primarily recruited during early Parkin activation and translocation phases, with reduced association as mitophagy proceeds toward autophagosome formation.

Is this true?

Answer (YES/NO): NO